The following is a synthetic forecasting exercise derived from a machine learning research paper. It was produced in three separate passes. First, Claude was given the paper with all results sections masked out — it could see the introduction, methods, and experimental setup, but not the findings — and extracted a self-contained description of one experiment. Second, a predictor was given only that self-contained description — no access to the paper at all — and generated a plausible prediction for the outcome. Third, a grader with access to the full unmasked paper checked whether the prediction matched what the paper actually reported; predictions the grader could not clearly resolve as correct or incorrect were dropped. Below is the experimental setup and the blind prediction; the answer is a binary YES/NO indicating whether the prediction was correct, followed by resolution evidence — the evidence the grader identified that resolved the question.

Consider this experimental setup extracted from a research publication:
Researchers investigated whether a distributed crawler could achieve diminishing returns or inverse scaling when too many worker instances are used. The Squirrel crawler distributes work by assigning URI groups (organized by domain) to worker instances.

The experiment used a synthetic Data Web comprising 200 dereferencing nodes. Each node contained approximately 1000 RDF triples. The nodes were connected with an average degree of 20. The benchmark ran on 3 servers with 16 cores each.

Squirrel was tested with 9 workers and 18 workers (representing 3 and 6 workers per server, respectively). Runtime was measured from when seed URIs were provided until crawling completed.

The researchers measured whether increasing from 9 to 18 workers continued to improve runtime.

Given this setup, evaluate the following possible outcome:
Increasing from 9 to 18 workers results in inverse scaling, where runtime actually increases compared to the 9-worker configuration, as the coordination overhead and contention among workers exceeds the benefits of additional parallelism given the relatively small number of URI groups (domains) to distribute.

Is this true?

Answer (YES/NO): NO